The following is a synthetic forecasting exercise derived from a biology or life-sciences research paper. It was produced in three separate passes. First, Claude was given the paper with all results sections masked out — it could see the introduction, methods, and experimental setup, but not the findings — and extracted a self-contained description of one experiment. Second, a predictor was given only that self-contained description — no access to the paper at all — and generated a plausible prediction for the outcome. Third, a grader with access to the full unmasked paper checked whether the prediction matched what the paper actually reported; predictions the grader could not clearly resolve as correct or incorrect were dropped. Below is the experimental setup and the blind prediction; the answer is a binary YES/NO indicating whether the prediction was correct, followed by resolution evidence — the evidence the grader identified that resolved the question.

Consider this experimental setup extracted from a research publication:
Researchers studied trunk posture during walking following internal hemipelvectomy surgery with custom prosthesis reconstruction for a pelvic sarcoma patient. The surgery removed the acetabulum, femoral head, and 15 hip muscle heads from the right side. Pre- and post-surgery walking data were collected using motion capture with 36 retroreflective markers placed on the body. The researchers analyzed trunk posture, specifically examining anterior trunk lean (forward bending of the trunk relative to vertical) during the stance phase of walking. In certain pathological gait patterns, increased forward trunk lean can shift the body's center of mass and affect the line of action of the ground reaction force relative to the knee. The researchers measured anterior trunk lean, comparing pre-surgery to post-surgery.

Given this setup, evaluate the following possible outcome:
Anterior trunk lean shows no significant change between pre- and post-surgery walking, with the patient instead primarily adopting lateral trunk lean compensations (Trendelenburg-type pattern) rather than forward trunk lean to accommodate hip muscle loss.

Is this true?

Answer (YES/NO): NO